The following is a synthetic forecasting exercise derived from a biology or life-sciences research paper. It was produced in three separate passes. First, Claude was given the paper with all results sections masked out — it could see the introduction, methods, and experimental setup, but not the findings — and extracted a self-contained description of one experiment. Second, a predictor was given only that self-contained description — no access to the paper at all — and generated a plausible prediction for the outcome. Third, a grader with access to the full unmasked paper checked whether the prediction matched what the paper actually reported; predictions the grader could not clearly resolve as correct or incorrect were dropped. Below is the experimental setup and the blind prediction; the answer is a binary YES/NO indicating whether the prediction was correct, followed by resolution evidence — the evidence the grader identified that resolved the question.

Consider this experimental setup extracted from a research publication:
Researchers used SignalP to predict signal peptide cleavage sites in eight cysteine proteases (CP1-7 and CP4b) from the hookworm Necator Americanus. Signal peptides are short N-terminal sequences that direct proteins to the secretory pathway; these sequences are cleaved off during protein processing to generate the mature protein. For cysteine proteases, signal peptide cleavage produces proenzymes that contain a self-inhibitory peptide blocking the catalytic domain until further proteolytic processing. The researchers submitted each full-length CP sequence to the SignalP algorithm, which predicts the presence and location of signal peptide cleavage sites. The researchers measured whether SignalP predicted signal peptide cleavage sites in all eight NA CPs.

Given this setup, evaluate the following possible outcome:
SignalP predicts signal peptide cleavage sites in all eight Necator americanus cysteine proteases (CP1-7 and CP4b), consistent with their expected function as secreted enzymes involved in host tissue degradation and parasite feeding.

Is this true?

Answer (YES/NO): NO